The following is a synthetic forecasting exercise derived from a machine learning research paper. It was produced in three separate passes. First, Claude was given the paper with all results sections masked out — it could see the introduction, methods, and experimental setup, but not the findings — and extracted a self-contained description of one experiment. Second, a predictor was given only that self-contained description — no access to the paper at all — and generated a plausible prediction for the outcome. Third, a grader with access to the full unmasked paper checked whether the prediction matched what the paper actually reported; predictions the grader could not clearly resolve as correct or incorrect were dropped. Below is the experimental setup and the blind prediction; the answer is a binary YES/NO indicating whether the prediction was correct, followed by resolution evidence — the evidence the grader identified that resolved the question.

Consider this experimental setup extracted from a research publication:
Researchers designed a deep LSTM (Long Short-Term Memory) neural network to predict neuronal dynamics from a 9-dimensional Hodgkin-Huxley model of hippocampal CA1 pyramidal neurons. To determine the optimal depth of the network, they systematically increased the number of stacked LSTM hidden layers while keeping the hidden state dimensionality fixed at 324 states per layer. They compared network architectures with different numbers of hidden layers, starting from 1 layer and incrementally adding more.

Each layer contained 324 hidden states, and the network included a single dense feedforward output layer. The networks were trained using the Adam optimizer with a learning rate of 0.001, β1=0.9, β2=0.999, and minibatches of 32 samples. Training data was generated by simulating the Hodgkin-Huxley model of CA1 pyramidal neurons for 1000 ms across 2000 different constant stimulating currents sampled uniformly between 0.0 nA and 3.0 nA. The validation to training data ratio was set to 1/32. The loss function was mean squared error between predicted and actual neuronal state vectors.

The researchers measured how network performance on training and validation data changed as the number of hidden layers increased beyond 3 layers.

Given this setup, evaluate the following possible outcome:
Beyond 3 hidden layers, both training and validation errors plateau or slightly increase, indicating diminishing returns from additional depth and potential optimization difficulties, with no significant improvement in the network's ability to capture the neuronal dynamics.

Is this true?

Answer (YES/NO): YES